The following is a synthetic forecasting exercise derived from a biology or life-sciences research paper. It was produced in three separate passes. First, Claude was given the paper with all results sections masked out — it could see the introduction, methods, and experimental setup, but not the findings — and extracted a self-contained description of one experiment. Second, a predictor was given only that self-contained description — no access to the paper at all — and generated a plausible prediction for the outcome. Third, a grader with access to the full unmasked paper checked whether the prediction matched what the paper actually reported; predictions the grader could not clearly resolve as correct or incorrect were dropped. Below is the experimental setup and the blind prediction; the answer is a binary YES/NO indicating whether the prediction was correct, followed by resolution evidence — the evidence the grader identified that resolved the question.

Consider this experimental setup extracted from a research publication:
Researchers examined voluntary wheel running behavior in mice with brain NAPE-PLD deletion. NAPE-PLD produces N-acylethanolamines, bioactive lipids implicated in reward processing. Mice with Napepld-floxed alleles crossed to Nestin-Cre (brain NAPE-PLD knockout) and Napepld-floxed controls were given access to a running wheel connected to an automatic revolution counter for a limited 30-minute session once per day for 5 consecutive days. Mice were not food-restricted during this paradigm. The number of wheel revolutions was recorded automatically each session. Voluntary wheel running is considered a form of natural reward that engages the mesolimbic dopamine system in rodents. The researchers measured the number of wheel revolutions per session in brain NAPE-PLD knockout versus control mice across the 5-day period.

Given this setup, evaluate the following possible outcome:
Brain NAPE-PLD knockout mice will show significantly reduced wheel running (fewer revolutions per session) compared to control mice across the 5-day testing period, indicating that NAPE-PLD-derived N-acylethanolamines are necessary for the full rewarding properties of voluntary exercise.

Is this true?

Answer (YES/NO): YES